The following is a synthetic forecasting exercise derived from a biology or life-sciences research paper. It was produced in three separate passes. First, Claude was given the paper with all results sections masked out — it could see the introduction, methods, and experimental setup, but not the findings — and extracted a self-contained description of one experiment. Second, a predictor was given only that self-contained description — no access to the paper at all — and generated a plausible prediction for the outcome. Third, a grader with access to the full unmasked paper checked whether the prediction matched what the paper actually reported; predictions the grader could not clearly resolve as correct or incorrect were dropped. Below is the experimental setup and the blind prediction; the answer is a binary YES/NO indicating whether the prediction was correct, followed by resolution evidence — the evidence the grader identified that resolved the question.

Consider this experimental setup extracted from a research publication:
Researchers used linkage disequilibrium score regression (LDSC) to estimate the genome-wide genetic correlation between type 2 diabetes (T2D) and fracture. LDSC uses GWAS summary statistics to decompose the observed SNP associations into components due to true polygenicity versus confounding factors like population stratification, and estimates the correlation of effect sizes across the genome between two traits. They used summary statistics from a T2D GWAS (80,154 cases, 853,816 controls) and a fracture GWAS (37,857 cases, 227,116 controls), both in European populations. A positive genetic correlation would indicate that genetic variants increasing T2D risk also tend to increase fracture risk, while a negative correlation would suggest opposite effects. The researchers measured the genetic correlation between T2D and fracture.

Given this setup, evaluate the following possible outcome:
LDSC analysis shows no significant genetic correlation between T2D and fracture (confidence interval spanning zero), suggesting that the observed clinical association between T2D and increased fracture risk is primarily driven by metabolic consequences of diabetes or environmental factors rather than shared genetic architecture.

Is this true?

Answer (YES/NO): YES